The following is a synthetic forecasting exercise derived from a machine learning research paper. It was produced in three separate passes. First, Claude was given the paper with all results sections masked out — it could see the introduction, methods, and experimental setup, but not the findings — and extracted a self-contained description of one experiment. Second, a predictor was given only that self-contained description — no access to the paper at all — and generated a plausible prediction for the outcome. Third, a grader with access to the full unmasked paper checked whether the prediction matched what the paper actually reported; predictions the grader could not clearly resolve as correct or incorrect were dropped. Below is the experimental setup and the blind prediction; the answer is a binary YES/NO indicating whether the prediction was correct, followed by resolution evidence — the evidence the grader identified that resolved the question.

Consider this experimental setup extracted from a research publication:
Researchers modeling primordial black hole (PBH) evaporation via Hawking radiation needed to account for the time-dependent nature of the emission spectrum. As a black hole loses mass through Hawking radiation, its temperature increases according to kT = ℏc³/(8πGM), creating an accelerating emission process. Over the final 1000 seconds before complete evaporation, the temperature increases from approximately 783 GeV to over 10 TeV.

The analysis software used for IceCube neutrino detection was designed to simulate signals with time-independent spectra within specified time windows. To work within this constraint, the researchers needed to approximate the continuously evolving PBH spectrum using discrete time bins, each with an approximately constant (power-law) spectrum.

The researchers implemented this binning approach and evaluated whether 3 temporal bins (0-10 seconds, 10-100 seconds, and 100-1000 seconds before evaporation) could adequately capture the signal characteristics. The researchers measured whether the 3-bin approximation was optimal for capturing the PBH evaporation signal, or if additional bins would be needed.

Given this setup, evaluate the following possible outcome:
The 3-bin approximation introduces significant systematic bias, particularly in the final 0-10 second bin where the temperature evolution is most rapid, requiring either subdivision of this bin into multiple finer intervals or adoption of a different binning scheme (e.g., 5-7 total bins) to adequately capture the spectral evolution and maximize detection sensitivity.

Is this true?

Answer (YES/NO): NO